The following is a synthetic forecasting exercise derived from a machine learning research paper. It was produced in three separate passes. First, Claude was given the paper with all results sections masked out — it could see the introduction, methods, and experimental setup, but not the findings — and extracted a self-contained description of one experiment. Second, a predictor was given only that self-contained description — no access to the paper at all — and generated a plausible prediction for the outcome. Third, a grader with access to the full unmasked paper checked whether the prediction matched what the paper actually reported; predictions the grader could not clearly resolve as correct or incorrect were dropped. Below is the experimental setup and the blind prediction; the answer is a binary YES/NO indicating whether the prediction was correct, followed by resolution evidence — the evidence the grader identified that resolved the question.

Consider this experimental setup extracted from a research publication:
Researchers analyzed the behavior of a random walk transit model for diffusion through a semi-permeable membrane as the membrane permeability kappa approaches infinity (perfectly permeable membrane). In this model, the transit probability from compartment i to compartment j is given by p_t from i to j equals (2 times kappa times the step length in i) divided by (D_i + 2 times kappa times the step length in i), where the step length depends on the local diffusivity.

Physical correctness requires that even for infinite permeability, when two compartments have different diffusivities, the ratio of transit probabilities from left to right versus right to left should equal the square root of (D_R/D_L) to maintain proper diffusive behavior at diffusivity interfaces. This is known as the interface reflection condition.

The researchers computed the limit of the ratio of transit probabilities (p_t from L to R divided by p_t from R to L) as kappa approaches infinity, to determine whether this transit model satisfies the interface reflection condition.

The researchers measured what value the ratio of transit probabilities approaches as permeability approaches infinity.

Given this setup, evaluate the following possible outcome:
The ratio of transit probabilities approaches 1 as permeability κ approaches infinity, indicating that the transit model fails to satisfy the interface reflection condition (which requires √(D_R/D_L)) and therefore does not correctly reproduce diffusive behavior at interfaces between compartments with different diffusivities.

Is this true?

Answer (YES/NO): YES